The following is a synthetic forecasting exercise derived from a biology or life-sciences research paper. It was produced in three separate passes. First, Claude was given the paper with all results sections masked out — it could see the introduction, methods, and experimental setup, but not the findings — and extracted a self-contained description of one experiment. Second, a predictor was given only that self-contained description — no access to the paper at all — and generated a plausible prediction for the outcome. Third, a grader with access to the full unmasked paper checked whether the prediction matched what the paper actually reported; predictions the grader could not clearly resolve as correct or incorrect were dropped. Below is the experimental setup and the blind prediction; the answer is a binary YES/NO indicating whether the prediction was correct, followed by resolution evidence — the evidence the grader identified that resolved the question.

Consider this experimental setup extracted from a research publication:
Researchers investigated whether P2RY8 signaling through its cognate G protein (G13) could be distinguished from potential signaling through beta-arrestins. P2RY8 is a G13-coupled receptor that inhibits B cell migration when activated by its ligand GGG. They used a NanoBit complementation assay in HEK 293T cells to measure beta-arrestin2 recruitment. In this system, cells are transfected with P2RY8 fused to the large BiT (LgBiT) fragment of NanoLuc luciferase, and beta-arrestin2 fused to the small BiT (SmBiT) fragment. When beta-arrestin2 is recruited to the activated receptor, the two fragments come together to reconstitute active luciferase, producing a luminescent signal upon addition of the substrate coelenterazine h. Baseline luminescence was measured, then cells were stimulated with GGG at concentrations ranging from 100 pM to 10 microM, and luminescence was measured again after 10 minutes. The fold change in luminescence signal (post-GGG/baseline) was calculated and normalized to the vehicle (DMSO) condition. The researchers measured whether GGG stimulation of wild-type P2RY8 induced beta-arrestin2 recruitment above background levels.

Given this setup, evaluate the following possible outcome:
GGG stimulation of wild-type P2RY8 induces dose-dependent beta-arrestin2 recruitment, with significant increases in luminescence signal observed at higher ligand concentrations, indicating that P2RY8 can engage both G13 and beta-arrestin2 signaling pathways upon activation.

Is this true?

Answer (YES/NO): YES